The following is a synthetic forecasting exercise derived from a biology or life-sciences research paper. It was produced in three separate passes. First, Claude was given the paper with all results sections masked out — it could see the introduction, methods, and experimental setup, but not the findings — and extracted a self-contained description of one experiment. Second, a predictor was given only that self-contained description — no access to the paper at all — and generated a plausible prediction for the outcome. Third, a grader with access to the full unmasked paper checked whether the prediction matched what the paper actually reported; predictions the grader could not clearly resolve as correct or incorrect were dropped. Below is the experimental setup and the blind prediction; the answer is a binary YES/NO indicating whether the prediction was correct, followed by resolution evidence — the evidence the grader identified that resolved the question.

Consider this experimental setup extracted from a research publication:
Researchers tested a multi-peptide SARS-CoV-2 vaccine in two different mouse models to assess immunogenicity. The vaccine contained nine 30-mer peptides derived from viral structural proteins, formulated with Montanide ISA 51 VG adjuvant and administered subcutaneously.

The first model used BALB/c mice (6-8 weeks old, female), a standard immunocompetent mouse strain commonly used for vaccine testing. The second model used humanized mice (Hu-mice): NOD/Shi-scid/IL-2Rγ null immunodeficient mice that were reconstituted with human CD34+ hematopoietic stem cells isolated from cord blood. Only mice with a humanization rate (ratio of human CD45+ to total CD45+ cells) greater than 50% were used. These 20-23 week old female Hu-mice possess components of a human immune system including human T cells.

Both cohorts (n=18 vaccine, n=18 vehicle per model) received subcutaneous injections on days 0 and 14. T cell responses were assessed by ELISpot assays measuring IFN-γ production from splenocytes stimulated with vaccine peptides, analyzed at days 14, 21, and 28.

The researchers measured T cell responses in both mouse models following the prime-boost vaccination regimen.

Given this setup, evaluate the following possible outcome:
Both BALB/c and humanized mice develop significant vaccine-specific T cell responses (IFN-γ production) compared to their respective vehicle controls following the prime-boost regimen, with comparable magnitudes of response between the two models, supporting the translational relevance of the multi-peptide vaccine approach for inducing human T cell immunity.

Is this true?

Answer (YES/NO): YES